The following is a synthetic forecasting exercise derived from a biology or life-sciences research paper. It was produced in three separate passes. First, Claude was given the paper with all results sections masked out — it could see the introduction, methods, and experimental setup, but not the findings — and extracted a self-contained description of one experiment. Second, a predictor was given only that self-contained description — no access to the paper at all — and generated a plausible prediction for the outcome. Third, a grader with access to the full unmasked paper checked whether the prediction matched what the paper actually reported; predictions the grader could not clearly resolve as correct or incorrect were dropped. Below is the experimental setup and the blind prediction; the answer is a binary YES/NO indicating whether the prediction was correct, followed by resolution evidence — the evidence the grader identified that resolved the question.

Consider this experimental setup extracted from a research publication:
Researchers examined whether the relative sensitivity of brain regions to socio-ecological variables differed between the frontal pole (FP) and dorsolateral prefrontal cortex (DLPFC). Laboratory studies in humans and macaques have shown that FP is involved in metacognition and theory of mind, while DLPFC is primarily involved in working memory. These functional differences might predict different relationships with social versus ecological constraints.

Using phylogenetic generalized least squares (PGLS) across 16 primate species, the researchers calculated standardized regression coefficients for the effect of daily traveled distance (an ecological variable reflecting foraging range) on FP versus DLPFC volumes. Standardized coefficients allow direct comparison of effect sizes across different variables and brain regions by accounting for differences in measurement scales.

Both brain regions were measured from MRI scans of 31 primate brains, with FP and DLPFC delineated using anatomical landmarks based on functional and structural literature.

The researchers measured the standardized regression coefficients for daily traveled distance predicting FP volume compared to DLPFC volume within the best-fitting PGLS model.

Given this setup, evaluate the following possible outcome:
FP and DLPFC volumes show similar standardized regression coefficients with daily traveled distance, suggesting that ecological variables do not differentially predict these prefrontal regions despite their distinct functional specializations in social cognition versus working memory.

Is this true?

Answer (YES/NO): NO